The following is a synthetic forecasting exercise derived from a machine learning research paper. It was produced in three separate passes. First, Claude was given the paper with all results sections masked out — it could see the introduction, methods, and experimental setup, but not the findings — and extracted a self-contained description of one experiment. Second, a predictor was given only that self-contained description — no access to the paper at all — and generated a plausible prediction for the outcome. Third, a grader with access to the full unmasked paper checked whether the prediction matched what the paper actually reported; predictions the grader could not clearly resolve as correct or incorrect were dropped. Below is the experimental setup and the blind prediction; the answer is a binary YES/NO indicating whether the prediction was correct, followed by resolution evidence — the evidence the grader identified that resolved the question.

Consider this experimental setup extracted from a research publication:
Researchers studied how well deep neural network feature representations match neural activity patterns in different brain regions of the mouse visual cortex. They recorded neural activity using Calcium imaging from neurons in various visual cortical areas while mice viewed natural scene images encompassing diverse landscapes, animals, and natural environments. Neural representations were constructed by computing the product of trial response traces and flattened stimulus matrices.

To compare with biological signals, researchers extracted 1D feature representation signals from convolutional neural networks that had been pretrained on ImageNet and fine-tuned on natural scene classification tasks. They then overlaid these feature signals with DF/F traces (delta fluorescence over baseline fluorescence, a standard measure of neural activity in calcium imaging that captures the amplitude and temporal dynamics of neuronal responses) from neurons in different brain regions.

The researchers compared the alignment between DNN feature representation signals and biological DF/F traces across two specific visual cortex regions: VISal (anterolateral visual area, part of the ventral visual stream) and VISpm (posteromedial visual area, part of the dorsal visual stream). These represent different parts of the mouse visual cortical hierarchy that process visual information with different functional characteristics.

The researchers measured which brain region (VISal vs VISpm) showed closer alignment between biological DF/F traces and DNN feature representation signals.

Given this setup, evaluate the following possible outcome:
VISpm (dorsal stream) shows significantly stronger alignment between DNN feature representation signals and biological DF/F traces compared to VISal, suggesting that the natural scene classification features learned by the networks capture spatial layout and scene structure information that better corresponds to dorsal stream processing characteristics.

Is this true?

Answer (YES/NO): NO